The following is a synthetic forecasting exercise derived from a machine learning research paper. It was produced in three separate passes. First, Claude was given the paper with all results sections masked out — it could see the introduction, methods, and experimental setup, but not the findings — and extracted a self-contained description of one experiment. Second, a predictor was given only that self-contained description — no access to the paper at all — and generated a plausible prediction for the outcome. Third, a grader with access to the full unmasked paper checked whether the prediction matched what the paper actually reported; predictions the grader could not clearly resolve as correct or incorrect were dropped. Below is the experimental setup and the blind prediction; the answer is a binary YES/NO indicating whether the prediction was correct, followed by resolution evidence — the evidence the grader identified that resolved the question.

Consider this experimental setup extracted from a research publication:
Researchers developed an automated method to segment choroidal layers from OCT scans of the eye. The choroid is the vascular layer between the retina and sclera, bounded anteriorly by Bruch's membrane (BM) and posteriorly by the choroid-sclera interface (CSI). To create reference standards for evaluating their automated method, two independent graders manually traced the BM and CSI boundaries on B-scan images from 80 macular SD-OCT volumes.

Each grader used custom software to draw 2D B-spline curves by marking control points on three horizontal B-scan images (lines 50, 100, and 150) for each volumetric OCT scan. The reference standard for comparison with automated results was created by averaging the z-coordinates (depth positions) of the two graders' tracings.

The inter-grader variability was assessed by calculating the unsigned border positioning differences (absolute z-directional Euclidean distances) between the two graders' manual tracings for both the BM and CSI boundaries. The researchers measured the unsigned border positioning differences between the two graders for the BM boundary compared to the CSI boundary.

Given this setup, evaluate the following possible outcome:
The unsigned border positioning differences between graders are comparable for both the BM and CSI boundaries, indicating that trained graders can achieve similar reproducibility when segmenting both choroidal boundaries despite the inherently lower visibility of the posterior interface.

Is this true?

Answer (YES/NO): NO